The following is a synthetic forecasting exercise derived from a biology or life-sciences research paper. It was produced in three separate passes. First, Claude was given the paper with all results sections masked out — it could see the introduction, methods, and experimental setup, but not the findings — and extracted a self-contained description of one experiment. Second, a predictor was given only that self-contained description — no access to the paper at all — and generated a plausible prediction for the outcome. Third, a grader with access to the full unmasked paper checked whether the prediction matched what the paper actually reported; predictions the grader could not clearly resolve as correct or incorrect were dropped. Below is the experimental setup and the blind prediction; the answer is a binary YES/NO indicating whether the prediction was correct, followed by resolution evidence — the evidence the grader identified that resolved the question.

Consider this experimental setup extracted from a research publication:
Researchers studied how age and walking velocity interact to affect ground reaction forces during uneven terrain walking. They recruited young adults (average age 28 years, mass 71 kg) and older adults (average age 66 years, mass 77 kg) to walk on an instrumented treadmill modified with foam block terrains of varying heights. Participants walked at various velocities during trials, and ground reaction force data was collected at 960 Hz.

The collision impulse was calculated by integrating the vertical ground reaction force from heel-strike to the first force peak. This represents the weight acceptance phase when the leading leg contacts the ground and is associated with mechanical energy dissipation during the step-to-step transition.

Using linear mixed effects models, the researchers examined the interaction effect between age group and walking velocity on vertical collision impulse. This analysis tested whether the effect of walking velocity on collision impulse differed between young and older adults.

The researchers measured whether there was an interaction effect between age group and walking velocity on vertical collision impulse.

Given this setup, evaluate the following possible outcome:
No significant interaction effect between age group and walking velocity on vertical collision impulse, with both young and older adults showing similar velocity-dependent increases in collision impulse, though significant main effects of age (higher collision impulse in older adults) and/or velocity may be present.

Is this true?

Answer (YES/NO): NO